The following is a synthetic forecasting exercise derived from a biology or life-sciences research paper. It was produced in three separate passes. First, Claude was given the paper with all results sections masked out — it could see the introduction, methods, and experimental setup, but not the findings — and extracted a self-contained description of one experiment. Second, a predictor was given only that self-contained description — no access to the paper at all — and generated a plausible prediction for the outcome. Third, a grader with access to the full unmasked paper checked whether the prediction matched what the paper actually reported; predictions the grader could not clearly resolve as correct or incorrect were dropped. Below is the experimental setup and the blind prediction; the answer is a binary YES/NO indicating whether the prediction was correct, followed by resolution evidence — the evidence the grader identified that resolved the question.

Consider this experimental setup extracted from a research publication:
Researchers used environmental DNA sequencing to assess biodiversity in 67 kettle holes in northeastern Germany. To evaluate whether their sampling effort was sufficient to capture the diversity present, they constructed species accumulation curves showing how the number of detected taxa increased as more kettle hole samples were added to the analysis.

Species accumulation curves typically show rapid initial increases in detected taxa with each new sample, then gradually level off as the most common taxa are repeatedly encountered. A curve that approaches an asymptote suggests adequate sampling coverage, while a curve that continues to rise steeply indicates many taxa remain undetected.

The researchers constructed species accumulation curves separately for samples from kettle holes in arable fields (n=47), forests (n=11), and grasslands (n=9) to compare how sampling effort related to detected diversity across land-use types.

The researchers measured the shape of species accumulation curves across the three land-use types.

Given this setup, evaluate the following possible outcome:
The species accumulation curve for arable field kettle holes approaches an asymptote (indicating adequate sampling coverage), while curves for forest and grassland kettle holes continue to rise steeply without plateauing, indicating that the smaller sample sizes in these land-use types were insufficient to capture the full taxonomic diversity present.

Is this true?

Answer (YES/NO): NO